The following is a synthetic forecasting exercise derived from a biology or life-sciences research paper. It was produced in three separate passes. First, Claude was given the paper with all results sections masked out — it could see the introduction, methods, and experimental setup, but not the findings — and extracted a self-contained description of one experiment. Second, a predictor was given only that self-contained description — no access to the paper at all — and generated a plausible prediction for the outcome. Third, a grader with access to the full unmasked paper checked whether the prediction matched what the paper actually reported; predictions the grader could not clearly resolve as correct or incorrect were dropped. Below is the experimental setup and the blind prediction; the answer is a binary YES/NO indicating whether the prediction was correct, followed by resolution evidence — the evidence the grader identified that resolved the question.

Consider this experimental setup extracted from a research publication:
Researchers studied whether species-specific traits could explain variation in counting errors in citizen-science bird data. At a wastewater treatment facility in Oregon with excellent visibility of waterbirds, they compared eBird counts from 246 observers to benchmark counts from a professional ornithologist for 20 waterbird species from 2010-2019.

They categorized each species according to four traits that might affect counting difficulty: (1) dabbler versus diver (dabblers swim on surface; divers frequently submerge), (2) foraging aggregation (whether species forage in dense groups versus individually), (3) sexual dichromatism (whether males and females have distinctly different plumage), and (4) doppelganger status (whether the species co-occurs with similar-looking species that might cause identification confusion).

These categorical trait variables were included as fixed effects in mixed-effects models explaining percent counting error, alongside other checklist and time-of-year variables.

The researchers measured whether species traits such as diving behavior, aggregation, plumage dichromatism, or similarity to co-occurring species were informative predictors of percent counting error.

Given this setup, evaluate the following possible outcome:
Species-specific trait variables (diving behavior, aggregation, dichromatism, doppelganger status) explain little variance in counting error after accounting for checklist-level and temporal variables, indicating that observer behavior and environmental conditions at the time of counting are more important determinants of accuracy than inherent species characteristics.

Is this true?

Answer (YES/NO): NO